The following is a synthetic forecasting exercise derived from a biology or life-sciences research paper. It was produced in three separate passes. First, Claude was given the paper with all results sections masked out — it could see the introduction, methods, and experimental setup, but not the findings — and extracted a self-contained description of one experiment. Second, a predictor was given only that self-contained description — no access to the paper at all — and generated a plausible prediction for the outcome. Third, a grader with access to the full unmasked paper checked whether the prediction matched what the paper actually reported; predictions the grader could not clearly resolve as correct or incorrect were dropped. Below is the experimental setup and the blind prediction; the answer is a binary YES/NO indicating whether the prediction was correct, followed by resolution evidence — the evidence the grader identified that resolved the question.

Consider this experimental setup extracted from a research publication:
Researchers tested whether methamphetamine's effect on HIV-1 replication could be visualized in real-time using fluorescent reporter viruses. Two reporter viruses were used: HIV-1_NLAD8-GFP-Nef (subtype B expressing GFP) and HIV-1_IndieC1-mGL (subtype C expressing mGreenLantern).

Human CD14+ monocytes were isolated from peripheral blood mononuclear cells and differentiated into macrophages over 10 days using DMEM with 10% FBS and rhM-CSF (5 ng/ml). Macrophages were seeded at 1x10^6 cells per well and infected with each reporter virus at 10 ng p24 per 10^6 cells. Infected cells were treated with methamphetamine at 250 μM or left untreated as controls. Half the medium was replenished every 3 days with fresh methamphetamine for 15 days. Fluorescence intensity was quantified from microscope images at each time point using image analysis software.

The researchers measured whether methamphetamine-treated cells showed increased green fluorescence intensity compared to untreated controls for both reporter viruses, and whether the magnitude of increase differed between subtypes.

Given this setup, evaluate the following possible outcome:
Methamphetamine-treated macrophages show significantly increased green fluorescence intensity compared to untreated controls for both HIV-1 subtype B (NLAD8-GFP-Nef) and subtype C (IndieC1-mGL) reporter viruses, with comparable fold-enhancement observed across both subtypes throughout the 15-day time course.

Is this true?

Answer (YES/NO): NO